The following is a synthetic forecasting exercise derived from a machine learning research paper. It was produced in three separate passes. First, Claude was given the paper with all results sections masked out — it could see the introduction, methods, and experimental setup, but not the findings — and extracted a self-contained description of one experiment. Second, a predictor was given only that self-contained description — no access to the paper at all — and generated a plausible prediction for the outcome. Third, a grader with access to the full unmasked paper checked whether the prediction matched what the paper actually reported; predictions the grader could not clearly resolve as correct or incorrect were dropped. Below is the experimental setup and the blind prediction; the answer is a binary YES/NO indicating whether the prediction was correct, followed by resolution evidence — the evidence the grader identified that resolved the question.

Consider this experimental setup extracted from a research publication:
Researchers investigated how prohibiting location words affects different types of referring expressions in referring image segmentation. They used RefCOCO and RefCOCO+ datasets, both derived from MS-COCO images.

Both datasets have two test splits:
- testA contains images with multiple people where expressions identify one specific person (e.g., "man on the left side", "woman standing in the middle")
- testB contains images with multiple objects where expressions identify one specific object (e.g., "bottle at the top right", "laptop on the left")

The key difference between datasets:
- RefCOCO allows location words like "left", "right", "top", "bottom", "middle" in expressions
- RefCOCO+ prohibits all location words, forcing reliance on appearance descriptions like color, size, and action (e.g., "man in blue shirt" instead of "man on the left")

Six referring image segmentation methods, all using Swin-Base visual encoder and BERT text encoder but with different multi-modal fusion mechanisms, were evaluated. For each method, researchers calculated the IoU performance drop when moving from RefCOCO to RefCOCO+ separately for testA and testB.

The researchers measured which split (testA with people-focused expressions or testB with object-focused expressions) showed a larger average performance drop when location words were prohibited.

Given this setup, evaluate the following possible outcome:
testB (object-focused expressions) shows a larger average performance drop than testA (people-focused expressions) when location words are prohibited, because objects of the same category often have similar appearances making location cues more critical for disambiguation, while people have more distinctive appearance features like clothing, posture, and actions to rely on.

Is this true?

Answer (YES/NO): YES